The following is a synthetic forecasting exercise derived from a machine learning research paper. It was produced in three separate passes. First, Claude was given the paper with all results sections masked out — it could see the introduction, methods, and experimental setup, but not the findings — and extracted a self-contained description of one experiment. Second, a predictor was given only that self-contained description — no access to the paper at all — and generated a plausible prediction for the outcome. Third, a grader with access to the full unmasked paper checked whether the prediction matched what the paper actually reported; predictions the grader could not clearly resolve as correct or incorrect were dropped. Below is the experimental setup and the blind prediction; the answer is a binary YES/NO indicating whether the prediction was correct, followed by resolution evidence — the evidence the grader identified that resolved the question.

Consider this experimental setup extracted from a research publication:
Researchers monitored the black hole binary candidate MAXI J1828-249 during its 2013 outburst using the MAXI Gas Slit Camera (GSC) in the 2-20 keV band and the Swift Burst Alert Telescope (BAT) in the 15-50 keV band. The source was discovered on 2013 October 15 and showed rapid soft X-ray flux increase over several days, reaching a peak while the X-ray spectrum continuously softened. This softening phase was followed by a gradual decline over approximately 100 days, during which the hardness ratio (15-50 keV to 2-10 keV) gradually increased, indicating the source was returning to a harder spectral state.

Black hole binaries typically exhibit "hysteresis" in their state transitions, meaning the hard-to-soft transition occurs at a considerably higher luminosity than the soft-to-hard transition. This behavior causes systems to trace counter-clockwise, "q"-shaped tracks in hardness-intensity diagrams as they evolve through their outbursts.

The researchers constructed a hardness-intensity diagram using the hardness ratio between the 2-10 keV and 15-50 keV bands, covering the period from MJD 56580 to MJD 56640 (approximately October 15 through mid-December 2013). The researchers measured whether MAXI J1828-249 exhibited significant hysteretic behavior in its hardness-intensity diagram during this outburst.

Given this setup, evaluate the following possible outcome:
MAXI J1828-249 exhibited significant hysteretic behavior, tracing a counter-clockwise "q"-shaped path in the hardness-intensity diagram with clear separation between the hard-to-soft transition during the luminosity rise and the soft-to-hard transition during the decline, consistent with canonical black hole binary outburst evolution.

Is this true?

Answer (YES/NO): NO